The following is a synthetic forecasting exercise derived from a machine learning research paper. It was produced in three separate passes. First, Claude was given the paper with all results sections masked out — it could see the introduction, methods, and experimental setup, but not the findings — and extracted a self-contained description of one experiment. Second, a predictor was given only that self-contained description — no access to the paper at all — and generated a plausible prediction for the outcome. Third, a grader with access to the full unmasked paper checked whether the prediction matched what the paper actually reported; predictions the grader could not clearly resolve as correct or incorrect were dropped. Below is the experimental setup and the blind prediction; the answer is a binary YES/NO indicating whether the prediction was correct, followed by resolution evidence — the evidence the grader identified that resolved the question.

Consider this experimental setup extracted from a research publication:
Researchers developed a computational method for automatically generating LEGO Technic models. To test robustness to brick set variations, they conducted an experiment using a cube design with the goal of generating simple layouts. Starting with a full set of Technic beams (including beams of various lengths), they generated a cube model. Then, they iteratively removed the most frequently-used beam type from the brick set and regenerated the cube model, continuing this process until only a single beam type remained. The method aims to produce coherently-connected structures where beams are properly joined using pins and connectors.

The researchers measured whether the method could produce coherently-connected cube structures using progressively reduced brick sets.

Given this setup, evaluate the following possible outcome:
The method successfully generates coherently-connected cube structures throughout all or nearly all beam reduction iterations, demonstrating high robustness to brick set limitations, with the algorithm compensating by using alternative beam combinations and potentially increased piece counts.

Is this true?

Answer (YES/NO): YES